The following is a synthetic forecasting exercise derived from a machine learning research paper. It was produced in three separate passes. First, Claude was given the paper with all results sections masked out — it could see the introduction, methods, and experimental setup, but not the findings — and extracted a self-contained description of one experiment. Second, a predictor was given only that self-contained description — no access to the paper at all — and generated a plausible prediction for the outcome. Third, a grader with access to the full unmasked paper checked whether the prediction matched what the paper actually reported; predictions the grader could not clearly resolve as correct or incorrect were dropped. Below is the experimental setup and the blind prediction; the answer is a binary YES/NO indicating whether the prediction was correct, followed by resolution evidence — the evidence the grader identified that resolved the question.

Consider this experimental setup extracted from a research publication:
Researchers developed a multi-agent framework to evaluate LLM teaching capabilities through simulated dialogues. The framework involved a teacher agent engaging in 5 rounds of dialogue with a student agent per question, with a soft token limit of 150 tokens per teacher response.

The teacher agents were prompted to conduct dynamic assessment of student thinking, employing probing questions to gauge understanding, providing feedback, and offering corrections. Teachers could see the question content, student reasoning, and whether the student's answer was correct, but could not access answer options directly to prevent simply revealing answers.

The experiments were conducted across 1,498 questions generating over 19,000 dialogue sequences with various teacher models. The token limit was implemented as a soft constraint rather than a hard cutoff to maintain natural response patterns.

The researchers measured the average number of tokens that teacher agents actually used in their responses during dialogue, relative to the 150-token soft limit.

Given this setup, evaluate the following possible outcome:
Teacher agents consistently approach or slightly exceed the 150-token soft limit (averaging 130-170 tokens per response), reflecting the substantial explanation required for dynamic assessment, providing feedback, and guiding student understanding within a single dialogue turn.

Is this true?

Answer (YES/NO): NO